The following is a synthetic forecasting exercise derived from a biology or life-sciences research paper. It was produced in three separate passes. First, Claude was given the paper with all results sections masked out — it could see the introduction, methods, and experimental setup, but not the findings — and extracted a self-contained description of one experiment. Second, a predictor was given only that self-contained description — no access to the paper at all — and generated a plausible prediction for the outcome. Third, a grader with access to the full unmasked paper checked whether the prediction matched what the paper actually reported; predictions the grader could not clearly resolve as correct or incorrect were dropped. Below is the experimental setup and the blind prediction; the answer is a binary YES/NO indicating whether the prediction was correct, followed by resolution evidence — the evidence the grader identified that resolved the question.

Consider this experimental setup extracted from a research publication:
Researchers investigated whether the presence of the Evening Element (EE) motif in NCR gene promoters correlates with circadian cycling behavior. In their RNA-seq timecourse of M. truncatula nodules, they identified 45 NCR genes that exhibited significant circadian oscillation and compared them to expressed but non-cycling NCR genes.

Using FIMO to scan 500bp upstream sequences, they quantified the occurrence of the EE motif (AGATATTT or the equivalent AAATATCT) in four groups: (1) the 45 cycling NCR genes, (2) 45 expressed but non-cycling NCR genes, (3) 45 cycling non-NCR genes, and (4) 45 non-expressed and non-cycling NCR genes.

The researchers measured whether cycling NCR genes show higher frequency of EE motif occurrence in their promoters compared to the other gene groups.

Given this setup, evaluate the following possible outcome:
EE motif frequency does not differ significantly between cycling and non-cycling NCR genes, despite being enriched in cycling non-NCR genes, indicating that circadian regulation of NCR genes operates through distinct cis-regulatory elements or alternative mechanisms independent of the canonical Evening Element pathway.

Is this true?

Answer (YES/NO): NO